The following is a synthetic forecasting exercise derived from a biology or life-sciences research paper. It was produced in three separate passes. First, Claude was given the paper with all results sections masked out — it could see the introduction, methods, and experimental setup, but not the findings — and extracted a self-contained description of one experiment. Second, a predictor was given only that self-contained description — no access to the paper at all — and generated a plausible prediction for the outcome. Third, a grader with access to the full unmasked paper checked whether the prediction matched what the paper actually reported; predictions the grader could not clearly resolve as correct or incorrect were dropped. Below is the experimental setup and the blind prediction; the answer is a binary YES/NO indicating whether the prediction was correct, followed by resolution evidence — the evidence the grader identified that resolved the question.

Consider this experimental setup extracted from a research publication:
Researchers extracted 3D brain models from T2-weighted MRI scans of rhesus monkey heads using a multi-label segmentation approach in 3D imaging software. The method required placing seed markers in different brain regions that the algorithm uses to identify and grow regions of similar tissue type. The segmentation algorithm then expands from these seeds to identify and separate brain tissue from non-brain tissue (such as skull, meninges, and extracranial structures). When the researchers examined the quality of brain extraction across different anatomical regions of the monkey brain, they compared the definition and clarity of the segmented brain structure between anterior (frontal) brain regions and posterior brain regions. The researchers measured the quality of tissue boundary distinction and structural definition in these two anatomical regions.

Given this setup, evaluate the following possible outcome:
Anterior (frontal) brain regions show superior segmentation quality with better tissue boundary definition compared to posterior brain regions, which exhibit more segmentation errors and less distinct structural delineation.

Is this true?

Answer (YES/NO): NO